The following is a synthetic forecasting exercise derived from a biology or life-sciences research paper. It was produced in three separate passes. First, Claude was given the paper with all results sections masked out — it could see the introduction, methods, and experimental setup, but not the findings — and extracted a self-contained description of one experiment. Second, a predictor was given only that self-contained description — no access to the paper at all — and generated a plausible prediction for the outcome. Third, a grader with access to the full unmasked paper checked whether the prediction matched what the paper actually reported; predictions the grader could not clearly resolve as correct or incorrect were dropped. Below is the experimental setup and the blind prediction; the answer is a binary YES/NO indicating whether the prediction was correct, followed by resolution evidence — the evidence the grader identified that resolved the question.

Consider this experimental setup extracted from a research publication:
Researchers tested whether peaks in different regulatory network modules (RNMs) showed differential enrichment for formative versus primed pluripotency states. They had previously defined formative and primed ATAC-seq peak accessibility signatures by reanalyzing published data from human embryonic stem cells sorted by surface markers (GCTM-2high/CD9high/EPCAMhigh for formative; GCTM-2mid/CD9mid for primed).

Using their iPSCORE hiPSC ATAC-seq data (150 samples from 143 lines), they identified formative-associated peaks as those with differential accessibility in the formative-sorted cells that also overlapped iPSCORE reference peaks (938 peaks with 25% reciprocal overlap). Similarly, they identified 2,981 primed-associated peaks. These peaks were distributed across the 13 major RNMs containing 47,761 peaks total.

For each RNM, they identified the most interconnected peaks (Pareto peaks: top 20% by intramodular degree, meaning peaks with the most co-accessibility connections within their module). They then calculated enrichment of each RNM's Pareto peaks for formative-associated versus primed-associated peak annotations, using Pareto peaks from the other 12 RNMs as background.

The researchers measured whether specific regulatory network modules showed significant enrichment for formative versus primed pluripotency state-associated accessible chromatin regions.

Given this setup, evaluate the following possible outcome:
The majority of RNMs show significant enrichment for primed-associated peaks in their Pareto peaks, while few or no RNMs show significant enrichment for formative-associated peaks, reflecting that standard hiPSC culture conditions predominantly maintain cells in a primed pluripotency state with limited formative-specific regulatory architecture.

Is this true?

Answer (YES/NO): NO